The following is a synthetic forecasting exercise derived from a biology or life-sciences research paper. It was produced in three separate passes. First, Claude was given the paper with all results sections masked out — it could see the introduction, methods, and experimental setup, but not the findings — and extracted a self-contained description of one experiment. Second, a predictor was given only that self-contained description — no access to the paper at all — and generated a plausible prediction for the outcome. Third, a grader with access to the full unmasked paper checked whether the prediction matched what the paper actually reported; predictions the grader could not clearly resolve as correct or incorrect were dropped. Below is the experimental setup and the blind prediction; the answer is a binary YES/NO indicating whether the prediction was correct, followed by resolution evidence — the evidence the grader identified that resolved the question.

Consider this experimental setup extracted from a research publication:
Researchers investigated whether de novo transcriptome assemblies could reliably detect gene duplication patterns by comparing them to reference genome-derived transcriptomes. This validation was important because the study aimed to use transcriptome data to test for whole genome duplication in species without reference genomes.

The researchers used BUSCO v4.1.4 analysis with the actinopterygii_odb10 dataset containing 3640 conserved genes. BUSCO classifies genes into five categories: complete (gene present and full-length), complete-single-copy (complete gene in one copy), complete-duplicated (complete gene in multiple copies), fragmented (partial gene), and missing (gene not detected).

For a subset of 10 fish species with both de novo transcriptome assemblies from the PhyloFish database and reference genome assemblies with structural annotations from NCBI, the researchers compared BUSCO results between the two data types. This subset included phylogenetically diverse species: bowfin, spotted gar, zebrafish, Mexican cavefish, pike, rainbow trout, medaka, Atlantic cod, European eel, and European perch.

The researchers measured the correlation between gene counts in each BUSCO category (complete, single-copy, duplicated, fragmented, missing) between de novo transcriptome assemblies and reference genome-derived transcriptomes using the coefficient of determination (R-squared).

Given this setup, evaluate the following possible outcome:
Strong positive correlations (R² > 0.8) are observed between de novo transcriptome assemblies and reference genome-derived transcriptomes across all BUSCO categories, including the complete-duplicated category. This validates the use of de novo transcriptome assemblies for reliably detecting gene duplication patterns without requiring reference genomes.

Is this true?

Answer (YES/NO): NO